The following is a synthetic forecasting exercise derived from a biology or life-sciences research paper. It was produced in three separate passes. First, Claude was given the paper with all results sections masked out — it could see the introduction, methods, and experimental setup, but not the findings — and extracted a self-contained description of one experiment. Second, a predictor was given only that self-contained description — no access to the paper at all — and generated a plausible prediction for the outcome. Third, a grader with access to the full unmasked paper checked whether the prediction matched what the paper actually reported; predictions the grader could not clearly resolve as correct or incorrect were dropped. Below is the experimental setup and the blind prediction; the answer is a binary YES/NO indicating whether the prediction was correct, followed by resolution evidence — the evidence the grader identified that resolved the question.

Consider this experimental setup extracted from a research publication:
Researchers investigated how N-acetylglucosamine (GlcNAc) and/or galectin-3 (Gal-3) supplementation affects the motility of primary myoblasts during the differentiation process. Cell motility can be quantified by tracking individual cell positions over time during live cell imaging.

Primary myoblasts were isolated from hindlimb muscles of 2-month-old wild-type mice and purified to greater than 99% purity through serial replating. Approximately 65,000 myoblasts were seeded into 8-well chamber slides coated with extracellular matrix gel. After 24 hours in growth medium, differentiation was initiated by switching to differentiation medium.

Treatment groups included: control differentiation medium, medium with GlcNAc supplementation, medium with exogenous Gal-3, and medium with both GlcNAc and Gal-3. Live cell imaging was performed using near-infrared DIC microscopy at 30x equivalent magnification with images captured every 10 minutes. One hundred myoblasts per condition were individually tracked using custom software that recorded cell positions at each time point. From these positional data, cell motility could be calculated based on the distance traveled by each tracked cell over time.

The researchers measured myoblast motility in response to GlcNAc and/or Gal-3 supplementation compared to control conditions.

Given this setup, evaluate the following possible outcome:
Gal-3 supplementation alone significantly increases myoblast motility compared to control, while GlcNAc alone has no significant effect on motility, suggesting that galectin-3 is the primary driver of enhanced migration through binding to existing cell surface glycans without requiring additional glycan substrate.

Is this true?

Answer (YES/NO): NO